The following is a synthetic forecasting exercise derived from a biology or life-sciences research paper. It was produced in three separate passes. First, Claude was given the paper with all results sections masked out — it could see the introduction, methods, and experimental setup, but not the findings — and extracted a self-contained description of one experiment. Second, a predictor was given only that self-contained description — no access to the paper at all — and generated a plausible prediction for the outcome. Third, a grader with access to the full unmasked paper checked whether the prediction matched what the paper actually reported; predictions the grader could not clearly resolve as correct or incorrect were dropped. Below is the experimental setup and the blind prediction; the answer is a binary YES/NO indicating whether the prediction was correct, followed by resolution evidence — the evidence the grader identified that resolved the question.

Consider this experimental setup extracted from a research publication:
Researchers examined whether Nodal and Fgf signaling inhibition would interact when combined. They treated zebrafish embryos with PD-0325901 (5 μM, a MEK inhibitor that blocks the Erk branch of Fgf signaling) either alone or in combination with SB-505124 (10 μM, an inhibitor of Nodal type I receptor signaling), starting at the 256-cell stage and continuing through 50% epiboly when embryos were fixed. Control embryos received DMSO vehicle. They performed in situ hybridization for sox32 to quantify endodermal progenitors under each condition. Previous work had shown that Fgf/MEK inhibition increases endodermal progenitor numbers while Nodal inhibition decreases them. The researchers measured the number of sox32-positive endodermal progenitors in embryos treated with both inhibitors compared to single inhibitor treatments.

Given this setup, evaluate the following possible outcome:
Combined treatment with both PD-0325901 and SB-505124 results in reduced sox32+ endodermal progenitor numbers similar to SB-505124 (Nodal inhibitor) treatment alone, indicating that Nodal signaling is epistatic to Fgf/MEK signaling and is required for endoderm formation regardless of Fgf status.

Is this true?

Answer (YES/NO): YES